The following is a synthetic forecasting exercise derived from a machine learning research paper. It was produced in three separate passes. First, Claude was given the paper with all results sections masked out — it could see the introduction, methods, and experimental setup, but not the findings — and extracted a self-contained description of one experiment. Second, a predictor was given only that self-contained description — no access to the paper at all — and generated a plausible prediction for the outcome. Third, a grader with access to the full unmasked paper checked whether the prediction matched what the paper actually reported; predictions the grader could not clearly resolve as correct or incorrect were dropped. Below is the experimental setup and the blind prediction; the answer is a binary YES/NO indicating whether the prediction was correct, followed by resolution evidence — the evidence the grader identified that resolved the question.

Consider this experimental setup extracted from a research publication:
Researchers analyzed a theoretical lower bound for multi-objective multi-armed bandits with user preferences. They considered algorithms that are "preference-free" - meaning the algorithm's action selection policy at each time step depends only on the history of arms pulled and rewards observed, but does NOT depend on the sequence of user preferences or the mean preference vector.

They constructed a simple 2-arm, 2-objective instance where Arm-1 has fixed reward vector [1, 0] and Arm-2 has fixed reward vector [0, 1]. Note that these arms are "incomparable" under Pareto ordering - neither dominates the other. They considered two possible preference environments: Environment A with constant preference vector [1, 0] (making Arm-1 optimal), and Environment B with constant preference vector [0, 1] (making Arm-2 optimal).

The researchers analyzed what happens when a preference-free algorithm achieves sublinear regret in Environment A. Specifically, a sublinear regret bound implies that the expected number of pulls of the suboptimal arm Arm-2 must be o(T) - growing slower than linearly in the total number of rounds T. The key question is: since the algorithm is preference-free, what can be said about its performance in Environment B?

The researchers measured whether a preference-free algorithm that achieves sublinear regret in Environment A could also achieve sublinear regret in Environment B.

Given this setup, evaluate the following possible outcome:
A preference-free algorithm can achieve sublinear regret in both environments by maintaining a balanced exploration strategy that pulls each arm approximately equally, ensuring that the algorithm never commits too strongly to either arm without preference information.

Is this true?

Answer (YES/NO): NO